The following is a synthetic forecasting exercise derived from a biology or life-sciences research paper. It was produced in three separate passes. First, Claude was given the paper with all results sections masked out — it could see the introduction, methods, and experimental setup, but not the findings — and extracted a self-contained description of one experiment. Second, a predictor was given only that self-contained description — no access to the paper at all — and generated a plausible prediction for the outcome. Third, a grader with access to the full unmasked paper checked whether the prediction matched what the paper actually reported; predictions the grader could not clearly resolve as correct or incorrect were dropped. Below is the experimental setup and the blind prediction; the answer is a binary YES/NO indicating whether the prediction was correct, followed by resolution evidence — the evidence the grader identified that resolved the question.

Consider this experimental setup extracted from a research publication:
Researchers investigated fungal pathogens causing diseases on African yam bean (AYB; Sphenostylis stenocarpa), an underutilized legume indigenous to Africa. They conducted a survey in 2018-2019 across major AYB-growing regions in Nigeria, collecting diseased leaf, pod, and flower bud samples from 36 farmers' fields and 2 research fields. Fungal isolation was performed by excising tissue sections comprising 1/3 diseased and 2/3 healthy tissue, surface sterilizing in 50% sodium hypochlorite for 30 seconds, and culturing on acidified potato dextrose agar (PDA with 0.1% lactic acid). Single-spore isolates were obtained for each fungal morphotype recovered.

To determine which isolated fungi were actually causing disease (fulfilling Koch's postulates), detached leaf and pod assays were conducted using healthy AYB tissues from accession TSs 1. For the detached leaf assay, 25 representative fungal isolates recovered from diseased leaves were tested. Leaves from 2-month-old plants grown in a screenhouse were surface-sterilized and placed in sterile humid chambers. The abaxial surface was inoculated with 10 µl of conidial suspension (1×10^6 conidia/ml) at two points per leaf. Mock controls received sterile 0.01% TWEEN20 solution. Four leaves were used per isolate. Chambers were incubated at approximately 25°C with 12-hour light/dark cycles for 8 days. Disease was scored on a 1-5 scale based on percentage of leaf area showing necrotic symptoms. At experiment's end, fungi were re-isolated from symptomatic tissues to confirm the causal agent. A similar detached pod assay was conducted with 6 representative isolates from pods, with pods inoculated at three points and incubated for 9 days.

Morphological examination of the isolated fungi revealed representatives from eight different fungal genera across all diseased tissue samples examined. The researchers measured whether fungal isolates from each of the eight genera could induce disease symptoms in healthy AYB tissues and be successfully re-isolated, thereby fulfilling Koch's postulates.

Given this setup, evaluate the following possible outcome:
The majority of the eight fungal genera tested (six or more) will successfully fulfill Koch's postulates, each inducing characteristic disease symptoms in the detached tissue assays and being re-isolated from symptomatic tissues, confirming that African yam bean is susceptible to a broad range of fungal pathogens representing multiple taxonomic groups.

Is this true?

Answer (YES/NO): NO